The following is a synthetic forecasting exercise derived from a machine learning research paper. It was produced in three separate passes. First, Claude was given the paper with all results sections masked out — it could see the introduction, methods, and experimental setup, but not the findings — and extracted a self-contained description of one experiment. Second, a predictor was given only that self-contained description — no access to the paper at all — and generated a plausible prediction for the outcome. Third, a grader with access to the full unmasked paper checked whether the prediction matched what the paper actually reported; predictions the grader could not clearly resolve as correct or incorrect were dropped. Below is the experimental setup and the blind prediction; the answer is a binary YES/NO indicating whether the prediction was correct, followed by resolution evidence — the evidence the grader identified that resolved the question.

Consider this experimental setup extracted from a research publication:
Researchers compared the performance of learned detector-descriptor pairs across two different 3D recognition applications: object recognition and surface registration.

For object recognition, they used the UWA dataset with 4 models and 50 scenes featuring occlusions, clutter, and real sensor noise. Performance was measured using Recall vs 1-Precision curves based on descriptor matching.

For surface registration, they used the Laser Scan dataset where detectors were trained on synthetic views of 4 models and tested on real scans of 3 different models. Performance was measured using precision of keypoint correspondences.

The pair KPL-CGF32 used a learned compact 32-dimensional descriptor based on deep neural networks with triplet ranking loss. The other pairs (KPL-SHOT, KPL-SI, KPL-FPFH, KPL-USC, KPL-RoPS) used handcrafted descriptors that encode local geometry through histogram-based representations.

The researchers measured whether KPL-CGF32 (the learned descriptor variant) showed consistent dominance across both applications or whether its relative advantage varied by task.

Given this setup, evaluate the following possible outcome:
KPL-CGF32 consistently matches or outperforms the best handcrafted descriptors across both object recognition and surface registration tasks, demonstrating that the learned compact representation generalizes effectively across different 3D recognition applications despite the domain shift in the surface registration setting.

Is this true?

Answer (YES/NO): NO